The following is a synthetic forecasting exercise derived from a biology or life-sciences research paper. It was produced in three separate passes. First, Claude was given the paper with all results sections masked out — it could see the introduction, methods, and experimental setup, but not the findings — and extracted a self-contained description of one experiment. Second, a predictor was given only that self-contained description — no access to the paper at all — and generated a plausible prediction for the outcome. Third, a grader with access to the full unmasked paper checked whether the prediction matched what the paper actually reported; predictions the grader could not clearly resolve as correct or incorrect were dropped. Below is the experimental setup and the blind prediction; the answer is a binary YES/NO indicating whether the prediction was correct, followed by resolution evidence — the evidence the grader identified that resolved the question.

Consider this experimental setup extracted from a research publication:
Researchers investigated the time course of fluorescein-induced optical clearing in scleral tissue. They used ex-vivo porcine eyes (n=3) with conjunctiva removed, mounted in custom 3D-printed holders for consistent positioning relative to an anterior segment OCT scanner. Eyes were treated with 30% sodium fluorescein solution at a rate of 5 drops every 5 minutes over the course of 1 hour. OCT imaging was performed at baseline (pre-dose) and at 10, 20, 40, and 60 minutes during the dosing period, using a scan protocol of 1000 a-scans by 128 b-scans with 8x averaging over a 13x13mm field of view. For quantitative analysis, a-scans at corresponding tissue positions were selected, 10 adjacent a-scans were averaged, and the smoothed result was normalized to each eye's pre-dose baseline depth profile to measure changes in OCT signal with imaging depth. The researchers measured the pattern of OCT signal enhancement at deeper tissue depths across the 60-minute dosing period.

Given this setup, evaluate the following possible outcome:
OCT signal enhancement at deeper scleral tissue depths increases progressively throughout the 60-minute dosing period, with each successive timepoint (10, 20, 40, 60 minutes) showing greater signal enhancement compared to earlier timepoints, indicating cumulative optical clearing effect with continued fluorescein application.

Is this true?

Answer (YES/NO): NO